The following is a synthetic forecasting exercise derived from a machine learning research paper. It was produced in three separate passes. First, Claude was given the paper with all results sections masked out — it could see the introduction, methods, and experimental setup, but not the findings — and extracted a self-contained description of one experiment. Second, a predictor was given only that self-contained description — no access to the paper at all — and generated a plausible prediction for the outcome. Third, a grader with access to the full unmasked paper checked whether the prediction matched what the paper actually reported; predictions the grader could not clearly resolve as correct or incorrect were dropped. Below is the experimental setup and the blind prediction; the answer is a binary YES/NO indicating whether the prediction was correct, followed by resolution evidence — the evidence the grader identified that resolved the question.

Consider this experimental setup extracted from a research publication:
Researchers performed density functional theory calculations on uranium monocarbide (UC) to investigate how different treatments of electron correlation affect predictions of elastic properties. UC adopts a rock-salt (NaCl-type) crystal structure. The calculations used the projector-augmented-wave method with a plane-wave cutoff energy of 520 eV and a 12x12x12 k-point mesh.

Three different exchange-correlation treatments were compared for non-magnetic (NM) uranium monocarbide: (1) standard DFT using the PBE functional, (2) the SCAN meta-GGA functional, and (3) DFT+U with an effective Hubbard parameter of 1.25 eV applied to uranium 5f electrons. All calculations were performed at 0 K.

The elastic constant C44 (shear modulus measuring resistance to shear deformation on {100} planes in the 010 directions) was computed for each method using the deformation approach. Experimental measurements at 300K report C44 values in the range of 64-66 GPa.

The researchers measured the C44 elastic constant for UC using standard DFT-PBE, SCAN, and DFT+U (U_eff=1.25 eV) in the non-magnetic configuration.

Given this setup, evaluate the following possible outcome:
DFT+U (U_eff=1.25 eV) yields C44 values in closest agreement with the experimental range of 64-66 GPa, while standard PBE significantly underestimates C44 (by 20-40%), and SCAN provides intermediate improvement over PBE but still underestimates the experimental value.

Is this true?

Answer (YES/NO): NO